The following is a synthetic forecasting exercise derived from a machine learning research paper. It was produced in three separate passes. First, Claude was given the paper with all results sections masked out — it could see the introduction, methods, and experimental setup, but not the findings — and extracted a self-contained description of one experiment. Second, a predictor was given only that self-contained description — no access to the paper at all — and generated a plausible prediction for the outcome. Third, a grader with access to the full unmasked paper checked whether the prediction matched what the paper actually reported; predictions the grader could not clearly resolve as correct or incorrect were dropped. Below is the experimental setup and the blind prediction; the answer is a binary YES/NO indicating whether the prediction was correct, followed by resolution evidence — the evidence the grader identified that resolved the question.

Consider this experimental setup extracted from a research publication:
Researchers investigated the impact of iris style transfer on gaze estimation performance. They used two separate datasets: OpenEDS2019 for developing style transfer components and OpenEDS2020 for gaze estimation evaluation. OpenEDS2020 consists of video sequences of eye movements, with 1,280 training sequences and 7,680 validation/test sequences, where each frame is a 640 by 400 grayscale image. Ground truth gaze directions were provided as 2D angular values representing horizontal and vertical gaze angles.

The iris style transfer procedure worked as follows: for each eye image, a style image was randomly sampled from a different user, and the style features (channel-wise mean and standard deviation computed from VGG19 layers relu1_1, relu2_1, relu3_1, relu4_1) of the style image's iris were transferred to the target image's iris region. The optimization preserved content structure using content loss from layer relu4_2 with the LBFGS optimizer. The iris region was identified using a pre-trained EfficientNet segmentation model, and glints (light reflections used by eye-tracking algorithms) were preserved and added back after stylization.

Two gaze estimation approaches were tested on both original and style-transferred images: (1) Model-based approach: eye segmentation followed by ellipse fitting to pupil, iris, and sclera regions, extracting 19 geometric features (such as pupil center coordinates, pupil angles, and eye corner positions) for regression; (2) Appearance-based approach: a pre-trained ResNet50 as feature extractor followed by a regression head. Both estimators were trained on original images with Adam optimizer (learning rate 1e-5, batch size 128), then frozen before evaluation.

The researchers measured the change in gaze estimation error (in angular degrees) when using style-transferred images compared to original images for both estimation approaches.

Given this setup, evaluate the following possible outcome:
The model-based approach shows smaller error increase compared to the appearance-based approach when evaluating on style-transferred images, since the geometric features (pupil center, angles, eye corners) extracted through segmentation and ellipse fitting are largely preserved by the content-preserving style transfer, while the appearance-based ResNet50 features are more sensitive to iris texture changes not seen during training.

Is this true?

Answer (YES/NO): YES